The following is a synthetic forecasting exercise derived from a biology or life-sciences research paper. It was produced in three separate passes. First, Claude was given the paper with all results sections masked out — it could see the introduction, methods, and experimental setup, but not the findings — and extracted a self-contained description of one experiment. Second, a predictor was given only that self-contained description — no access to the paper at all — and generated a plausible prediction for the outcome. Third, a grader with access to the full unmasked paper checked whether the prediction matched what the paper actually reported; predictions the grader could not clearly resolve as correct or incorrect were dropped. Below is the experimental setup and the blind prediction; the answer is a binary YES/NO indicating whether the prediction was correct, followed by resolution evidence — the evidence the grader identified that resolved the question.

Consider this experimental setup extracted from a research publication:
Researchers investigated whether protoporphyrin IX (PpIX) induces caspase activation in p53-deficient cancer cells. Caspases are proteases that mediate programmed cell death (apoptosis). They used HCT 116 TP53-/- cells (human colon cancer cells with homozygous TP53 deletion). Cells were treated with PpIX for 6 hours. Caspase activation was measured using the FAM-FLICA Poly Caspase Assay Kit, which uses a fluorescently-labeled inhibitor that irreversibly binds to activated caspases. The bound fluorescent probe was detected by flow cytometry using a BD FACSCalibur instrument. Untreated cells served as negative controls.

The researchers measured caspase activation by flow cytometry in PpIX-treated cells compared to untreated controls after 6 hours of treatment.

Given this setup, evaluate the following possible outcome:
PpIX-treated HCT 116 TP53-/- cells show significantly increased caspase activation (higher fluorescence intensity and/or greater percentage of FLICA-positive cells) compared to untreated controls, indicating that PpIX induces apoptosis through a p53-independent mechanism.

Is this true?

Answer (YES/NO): YES